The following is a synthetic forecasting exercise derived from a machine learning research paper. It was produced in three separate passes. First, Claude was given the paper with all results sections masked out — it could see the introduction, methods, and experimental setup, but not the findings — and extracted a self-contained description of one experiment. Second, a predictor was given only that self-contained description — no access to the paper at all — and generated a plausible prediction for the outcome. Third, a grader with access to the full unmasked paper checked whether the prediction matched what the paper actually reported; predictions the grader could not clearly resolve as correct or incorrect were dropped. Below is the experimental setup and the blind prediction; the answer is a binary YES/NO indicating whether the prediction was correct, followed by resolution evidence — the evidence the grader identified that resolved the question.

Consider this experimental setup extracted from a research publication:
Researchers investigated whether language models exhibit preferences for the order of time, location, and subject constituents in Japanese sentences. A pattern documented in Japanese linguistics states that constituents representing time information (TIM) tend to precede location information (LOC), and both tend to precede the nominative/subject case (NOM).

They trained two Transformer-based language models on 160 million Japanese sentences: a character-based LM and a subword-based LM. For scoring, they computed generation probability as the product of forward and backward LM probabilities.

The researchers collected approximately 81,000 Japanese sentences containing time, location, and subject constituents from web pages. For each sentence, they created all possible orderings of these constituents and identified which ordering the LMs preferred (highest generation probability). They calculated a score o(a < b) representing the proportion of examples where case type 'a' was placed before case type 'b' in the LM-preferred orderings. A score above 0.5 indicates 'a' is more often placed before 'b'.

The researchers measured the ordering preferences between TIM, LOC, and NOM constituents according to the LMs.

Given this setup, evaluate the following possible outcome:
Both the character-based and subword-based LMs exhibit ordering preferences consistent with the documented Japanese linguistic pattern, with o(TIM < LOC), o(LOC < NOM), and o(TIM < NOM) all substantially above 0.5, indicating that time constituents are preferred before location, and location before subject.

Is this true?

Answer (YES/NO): YES